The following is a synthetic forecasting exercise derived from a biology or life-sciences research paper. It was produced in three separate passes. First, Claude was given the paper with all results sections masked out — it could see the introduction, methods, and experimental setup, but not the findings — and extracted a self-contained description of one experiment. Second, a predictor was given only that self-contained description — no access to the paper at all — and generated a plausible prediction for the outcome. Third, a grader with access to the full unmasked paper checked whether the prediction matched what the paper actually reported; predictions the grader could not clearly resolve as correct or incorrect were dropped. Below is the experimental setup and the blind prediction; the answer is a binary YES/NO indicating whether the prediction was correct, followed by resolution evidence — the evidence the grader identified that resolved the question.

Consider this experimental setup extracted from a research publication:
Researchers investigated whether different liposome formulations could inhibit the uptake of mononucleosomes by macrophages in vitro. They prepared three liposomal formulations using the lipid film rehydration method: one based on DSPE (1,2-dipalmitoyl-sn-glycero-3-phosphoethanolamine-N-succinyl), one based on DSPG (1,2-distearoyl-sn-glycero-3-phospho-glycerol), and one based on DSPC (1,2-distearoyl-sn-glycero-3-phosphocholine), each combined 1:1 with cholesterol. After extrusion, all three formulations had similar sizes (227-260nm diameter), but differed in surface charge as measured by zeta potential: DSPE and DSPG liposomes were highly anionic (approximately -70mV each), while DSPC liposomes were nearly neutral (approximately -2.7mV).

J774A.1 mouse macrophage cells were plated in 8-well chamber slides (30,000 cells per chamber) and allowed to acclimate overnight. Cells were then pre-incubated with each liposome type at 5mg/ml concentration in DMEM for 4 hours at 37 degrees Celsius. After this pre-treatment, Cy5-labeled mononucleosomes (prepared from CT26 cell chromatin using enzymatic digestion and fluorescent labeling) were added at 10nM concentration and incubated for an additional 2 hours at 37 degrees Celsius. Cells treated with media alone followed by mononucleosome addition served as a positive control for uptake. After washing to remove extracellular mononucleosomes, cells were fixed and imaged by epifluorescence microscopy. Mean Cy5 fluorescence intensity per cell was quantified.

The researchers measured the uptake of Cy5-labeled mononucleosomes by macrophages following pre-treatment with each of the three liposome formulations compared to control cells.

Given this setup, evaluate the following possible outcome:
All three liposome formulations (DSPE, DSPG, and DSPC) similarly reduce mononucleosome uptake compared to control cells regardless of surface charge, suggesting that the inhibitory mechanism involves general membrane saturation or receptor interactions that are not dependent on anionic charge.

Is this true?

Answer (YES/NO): NO